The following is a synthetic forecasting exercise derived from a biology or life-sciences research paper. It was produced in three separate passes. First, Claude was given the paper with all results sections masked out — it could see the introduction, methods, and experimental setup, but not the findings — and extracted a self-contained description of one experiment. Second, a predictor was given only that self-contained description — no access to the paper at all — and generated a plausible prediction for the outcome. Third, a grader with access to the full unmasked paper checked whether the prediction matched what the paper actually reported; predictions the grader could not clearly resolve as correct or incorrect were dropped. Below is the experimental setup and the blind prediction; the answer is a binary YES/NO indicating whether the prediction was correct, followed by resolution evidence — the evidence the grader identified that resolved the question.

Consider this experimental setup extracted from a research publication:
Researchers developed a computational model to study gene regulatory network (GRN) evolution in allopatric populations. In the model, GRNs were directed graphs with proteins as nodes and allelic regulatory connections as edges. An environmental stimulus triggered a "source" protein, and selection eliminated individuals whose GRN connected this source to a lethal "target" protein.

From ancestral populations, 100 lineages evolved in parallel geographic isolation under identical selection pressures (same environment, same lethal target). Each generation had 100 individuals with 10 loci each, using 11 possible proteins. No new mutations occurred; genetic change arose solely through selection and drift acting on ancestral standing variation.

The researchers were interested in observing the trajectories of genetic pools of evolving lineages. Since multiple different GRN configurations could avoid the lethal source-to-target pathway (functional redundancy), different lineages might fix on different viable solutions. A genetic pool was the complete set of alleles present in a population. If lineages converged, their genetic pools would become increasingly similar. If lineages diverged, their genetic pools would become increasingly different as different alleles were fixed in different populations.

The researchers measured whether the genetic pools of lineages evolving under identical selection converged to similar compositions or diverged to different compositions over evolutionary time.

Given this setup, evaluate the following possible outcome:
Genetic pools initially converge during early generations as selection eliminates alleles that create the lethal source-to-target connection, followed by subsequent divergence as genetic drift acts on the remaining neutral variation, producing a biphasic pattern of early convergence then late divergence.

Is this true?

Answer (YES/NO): NO